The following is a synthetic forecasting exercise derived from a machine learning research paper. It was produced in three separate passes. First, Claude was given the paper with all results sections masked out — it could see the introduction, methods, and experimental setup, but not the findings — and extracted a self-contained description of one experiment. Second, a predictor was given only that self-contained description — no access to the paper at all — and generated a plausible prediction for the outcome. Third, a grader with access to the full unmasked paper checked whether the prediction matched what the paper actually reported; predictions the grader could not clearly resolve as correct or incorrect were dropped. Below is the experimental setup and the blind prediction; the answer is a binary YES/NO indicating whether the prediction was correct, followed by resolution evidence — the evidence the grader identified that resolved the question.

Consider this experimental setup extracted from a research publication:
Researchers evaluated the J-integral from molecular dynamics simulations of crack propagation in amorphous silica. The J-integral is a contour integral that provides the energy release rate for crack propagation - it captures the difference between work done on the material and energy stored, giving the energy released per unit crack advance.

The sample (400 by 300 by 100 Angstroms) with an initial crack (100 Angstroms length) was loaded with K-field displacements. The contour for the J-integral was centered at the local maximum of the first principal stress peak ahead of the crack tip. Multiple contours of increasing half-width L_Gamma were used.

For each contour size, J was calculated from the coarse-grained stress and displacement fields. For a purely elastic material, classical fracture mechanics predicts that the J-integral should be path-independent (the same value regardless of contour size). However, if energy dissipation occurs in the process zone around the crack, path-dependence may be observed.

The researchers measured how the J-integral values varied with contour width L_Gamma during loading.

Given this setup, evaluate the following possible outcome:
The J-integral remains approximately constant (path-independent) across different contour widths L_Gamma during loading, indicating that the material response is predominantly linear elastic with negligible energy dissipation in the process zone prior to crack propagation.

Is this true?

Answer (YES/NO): NO